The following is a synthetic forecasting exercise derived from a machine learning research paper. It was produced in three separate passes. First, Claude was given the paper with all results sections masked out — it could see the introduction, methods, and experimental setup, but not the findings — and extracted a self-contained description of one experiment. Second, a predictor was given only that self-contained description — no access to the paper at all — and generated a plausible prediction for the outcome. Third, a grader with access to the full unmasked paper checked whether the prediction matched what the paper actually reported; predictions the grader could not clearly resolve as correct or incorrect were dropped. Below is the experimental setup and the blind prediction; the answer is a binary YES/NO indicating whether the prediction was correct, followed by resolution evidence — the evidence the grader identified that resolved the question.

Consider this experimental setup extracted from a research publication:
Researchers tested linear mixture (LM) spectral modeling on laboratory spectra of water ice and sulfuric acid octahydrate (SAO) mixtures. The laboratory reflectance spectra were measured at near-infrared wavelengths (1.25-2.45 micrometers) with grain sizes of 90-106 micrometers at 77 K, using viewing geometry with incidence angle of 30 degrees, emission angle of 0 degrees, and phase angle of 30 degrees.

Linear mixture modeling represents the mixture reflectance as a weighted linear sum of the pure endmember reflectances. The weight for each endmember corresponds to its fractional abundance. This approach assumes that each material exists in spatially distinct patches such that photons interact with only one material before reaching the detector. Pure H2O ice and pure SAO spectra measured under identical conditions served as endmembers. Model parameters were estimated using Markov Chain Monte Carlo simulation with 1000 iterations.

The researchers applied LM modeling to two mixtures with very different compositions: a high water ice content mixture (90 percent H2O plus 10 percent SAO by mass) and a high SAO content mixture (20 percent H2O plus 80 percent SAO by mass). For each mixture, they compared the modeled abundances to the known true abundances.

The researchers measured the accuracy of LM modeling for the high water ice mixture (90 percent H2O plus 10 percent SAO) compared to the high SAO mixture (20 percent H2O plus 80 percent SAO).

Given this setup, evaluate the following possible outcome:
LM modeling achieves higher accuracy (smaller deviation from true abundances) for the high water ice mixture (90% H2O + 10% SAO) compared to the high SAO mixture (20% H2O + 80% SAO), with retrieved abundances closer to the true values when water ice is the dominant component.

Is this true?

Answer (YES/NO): NO